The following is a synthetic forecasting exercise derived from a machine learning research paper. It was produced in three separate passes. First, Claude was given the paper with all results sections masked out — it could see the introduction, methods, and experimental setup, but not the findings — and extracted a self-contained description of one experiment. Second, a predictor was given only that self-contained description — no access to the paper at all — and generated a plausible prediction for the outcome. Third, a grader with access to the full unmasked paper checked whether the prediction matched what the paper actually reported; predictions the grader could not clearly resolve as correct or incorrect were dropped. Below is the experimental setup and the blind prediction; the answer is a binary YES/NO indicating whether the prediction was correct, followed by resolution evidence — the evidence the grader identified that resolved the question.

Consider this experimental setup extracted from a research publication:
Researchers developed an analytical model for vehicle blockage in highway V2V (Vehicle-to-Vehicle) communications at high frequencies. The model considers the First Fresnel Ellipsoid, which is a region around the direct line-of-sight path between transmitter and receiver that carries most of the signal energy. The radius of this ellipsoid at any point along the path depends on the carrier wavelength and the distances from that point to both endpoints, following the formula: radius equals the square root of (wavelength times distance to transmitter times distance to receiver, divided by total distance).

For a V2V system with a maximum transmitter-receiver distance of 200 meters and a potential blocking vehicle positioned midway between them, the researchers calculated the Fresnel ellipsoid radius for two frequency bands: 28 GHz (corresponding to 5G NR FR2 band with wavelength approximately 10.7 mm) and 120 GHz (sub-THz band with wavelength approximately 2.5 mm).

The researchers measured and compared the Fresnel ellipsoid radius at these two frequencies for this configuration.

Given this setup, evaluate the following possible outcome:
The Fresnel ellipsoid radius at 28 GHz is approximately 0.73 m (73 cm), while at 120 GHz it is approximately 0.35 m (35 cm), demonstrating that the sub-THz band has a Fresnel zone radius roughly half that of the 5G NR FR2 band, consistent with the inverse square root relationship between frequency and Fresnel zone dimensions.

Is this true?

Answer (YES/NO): NO